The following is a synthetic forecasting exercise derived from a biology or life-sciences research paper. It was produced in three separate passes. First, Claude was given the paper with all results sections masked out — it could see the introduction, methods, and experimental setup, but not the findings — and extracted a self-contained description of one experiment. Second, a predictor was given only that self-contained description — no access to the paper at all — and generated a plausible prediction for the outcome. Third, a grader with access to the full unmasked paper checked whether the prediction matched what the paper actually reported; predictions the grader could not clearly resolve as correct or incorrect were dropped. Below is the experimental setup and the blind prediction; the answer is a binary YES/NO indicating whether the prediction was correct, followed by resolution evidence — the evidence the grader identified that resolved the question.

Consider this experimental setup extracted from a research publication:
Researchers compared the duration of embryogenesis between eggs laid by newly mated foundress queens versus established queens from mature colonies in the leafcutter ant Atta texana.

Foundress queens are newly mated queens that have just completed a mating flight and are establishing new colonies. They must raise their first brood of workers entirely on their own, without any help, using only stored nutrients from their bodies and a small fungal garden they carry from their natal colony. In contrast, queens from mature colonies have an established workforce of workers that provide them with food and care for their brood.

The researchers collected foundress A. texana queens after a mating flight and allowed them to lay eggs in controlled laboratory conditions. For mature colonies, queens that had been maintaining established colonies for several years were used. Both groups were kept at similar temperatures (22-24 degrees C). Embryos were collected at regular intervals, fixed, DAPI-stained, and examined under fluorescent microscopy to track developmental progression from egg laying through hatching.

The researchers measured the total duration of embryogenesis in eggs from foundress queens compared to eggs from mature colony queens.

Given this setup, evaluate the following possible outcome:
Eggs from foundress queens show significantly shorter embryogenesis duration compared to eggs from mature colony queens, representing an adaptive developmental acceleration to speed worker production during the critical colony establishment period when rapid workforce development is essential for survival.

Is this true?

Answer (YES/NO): YES